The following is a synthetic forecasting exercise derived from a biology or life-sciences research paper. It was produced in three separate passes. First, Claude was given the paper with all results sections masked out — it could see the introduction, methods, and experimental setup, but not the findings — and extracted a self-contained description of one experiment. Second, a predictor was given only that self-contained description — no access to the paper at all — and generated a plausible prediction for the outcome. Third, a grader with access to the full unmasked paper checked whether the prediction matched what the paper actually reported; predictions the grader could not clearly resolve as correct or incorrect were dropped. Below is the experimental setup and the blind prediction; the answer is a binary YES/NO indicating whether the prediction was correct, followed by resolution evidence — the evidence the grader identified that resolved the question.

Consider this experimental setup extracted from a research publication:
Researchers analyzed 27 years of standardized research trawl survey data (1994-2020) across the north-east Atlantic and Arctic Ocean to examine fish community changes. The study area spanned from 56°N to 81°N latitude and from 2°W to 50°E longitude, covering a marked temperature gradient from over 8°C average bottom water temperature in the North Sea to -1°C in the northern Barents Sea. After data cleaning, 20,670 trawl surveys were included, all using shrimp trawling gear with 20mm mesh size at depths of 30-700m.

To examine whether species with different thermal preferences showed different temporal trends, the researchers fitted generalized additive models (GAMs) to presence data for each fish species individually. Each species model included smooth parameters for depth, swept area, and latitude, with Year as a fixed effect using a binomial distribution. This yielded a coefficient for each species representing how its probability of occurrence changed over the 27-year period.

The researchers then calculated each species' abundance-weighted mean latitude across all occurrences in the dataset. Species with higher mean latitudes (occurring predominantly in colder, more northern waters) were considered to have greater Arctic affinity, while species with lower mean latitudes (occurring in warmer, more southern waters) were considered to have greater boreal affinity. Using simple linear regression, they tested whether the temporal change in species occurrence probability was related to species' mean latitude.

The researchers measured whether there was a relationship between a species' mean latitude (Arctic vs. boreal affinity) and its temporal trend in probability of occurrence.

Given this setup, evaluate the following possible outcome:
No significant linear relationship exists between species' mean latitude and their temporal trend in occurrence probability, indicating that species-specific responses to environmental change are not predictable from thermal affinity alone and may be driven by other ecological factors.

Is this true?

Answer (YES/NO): NO